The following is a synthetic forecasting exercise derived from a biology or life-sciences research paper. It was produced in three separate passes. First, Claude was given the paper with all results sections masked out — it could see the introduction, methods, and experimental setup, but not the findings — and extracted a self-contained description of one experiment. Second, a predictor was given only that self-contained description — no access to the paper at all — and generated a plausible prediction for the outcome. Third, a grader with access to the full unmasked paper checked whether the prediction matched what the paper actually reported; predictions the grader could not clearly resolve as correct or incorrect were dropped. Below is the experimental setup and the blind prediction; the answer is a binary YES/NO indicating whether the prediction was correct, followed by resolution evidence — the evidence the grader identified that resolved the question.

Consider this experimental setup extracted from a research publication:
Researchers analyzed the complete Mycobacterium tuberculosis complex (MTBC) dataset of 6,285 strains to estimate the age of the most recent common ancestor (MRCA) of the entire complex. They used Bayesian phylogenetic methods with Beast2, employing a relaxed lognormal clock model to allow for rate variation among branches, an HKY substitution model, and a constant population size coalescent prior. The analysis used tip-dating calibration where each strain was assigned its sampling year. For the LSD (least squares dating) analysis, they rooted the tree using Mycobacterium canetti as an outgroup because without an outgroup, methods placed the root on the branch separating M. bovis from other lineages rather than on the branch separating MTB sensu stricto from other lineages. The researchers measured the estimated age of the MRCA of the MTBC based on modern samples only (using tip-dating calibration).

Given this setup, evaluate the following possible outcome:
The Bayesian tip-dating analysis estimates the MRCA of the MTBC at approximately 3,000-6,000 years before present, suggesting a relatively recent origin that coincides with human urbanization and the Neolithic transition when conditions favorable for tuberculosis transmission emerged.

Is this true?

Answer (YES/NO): NO